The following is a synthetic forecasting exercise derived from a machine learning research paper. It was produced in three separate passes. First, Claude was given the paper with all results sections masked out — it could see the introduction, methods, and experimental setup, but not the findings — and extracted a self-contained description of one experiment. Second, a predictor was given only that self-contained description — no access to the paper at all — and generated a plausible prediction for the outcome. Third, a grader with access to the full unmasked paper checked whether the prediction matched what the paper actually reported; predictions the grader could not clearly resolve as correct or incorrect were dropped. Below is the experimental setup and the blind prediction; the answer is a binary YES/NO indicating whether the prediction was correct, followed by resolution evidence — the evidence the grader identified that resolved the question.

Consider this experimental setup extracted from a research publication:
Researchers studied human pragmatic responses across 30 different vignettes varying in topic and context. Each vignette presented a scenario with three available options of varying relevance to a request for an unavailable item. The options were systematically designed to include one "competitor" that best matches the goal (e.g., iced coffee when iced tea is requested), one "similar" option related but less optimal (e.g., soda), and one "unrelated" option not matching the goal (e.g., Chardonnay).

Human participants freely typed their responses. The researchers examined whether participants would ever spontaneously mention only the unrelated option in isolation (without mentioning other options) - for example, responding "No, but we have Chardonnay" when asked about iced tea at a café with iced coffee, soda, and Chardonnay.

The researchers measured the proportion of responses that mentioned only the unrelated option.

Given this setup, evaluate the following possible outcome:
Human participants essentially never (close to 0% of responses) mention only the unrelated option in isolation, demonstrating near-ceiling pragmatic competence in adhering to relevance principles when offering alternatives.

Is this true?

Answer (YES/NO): YES